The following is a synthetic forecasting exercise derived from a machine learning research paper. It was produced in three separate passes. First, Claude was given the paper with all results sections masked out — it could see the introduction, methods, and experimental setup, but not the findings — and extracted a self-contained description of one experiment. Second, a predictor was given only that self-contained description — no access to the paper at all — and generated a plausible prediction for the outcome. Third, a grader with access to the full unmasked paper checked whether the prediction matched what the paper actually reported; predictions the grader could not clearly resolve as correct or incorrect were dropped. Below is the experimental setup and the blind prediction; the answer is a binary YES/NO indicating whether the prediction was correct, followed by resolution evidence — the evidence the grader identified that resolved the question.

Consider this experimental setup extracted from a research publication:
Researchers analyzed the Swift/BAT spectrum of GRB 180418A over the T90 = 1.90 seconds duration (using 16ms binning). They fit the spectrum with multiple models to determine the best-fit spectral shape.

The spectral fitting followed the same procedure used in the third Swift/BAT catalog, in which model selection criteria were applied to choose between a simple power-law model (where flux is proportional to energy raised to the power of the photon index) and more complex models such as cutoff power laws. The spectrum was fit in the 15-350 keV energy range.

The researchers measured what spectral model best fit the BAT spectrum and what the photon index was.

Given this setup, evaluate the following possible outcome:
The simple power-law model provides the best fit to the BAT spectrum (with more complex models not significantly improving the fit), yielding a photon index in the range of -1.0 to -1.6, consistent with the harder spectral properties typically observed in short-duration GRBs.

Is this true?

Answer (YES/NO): YES